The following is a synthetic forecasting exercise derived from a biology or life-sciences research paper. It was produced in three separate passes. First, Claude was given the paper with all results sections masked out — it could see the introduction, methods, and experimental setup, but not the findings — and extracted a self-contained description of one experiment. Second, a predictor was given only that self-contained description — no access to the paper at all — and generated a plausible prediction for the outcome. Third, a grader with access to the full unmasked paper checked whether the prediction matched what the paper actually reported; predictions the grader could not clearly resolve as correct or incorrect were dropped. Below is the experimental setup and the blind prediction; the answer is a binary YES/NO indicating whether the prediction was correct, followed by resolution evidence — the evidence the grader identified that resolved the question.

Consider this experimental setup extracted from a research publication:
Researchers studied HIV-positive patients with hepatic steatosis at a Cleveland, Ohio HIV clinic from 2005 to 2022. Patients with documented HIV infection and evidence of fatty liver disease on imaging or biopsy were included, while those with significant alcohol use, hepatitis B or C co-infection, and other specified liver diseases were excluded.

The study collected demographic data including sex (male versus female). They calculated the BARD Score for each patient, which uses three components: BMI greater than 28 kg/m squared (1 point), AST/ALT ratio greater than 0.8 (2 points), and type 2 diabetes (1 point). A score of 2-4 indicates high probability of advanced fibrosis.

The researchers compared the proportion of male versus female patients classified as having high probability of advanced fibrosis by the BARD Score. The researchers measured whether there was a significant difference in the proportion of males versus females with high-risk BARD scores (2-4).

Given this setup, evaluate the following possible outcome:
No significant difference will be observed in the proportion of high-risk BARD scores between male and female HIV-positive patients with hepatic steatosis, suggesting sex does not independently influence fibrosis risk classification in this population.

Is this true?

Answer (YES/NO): YES